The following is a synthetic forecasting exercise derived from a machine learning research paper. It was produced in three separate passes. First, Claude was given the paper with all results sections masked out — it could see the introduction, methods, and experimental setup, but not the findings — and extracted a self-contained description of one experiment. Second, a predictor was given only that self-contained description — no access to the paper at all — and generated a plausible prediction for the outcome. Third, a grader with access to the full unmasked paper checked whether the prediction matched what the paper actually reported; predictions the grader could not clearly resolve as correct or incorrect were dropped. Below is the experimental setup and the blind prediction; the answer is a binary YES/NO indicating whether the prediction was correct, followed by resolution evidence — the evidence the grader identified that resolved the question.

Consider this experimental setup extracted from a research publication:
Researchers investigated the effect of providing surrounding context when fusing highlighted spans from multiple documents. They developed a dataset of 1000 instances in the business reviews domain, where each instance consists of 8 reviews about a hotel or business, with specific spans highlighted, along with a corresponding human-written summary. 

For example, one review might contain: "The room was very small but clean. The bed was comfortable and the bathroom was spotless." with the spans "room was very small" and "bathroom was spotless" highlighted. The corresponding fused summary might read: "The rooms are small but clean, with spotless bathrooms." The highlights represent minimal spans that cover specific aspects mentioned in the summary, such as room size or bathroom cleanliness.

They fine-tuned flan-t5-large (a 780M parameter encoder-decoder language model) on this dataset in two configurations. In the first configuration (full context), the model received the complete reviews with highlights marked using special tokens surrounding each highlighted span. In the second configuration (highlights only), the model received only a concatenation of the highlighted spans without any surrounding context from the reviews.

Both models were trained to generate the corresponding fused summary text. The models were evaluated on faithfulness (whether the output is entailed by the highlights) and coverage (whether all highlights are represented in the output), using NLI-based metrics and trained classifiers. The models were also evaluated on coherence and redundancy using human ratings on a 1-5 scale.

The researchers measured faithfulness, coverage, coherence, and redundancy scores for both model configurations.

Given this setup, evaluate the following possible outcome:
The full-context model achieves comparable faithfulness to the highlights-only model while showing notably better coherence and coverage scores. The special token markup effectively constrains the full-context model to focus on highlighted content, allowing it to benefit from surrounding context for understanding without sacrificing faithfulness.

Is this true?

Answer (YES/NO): NO